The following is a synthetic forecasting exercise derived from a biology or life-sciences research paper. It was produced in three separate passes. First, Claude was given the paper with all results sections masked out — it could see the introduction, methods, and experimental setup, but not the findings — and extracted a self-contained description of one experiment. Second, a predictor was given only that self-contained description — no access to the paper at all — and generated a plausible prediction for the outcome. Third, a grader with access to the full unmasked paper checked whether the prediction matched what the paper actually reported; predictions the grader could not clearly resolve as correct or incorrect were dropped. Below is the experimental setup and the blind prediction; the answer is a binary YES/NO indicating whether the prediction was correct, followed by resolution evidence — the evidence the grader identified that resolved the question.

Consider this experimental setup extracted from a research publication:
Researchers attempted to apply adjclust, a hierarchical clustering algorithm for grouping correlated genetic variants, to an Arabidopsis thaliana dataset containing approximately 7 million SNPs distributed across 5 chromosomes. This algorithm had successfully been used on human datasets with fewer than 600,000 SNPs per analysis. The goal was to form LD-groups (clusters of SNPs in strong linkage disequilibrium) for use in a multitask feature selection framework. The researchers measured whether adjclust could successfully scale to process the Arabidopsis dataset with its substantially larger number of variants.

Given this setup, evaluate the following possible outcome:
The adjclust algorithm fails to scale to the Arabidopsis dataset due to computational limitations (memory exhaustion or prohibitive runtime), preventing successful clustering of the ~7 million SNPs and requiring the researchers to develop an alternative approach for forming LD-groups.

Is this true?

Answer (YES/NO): YES